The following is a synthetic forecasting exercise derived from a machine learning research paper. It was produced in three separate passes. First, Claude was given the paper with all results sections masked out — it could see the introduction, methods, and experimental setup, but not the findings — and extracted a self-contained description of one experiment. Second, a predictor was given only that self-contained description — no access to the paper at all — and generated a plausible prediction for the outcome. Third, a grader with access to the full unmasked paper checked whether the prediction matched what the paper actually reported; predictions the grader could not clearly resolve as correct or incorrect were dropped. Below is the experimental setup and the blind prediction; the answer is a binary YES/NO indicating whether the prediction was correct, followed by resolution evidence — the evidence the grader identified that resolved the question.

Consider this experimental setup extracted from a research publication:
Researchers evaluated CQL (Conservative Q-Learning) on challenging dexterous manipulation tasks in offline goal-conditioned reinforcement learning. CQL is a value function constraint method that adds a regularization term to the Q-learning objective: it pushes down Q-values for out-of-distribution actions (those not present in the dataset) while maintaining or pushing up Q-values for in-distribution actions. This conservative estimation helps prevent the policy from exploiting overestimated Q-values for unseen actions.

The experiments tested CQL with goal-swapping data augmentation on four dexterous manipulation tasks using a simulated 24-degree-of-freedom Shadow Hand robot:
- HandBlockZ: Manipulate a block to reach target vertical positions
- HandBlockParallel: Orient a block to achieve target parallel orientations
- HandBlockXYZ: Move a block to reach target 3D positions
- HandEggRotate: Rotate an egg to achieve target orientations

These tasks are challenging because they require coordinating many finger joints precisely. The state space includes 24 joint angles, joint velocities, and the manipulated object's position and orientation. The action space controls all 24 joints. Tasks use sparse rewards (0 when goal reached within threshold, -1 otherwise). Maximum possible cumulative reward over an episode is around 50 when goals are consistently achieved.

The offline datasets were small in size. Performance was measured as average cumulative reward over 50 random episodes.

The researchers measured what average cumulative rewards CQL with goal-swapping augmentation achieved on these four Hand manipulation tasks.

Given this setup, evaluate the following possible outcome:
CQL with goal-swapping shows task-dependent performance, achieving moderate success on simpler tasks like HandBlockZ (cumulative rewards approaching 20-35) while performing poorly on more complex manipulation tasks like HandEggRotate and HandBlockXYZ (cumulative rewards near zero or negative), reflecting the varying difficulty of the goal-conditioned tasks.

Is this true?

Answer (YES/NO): NO